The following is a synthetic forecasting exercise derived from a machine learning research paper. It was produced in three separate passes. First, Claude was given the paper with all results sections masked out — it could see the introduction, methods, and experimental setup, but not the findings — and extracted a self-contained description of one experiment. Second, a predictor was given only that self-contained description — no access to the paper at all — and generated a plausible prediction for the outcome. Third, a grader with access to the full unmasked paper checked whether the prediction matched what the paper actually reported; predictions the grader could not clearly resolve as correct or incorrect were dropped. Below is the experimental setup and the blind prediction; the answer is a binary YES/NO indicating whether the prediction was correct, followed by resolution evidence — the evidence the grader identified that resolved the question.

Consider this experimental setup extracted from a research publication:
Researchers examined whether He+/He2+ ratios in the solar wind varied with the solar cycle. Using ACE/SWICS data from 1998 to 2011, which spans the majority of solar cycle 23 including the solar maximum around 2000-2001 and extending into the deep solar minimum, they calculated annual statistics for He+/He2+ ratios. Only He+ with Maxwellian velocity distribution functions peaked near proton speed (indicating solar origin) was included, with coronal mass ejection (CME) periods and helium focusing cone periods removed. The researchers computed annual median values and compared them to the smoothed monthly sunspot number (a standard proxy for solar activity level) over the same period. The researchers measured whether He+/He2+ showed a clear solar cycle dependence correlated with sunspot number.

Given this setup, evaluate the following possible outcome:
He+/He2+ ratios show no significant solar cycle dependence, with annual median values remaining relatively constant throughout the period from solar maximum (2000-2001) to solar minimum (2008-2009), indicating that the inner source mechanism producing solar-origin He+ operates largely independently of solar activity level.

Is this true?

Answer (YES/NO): YES